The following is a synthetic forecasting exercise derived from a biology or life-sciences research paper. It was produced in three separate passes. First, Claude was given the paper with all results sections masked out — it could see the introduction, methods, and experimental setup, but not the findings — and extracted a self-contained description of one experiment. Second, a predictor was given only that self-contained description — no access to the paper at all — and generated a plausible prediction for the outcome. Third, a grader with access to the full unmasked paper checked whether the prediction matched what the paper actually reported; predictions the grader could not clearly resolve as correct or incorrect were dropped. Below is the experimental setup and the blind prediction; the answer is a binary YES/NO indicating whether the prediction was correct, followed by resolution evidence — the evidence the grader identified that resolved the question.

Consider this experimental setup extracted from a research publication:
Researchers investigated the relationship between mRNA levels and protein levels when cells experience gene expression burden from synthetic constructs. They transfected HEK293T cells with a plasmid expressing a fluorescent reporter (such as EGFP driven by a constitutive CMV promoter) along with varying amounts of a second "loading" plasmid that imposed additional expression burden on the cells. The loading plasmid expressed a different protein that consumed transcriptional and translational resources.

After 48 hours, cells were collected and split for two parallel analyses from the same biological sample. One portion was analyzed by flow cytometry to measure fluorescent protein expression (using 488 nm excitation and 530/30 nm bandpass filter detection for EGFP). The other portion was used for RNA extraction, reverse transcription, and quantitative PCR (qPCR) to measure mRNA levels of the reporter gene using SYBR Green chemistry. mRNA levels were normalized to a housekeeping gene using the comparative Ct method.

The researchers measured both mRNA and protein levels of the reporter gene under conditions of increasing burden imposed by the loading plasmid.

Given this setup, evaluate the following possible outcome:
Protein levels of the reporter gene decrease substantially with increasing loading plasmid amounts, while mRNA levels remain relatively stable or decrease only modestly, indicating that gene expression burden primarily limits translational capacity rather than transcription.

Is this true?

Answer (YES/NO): NO